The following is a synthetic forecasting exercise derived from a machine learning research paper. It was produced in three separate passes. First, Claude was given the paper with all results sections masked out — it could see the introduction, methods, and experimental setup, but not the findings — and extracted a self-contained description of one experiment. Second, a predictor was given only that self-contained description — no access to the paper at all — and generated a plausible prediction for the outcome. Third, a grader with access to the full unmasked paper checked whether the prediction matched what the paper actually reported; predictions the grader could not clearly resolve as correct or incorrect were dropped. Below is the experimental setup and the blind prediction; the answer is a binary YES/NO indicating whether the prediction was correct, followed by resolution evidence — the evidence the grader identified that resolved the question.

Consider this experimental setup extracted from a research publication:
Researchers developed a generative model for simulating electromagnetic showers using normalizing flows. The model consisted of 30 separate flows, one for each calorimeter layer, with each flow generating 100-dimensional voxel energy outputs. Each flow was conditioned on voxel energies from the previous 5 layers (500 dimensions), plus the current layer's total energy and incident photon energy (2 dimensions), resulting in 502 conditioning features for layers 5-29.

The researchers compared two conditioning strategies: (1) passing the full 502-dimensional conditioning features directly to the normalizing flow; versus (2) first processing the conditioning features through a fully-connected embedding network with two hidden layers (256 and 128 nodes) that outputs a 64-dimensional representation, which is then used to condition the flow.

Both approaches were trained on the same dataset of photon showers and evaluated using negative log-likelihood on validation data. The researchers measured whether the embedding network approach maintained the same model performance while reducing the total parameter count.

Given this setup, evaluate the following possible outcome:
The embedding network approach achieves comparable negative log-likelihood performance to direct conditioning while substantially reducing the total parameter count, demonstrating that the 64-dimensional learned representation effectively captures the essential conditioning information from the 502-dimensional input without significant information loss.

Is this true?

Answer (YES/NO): YES